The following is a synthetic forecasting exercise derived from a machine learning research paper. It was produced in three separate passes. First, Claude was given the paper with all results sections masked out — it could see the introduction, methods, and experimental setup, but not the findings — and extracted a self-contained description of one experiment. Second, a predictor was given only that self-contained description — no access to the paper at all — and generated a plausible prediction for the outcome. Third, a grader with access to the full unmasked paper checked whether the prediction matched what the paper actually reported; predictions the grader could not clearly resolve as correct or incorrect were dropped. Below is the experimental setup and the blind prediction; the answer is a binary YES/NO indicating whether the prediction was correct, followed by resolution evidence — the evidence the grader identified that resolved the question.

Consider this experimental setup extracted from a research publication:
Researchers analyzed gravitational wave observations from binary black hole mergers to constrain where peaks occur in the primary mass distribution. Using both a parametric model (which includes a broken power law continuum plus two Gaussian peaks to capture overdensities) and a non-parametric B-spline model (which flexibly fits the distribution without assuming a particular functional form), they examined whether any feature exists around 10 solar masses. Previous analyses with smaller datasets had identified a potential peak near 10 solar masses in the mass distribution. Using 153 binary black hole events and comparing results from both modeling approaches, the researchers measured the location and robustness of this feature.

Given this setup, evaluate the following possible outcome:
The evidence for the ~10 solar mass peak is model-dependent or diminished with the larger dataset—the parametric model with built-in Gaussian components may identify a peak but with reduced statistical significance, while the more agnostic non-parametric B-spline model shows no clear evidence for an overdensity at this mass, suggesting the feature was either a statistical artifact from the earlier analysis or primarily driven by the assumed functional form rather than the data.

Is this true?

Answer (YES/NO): NO